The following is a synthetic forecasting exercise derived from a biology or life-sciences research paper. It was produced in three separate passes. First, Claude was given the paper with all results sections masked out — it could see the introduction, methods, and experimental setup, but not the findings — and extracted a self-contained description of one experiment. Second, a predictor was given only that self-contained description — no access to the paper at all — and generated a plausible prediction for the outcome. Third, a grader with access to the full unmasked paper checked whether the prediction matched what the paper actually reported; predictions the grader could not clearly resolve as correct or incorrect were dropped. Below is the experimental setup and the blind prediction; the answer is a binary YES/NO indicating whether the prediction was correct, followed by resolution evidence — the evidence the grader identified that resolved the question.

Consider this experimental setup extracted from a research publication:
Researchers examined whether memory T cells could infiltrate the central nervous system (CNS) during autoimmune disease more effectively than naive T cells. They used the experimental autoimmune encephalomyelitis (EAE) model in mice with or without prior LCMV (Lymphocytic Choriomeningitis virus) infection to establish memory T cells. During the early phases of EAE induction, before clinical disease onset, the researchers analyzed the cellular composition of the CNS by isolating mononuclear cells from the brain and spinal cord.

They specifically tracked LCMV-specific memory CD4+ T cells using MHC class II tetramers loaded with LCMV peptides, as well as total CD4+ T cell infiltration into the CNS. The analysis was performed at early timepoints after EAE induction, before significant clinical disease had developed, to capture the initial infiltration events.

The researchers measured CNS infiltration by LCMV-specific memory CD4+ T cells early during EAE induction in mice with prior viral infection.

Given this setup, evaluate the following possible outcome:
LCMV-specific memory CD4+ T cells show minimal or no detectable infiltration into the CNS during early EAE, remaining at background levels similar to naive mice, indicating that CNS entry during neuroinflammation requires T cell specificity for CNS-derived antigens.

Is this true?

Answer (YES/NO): NO